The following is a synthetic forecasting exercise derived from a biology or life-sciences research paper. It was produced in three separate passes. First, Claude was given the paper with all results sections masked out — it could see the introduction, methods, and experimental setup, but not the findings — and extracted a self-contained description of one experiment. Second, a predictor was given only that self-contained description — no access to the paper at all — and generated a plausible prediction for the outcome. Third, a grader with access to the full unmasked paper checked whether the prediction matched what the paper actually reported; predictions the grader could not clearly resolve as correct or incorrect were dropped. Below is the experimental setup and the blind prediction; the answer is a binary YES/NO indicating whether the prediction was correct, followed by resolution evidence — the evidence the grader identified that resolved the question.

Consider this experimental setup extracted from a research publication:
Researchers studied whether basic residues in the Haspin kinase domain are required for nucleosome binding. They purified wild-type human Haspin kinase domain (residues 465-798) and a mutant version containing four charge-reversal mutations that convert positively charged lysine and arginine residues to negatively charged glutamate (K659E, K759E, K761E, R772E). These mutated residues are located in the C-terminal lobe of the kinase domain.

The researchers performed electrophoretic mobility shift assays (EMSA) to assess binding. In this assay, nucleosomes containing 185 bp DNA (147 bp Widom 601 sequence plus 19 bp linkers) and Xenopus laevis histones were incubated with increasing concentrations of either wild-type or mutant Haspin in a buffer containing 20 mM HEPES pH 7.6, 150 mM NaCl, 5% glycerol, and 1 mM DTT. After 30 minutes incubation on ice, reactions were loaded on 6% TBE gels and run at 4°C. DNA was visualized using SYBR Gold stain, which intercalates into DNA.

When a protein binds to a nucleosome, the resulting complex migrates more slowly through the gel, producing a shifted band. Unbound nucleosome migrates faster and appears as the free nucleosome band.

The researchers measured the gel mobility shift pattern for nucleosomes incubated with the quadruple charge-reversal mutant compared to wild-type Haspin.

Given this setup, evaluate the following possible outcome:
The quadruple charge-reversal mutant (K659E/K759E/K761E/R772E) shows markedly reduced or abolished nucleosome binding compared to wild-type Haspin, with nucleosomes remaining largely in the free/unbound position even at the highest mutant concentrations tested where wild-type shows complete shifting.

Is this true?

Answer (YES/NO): YES